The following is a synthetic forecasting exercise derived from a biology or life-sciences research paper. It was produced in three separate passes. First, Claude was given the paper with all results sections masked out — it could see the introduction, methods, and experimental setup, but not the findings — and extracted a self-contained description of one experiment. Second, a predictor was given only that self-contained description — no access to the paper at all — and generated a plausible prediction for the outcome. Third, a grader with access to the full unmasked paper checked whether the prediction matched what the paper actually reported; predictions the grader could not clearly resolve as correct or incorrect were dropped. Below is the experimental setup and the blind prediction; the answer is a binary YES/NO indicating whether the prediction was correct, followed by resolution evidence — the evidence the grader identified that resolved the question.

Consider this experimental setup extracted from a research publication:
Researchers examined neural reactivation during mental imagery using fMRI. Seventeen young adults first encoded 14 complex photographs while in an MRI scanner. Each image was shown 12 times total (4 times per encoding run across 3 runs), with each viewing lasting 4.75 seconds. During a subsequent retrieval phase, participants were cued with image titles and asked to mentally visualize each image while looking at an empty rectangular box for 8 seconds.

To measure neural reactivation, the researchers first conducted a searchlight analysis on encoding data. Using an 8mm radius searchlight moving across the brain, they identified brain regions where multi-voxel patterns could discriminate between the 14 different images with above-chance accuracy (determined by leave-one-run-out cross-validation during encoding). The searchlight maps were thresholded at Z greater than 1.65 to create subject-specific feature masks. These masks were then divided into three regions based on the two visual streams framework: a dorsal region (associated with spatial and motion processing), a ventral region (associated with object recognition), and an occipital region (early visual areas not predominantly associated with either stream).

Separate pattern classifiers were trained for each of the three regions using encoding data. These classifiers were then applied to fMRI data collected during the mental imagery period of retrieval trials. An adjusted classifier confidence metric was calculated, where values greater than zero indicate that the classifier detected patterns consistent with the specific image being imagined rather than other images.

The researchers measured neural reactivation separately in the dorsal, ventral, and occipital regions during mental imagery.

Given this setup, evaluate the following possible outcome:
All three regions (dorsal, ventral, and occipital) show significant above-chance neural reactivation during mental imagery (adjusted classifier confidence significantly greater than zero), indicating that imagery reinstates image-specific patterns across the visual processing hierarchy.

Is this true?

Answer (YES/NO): YES